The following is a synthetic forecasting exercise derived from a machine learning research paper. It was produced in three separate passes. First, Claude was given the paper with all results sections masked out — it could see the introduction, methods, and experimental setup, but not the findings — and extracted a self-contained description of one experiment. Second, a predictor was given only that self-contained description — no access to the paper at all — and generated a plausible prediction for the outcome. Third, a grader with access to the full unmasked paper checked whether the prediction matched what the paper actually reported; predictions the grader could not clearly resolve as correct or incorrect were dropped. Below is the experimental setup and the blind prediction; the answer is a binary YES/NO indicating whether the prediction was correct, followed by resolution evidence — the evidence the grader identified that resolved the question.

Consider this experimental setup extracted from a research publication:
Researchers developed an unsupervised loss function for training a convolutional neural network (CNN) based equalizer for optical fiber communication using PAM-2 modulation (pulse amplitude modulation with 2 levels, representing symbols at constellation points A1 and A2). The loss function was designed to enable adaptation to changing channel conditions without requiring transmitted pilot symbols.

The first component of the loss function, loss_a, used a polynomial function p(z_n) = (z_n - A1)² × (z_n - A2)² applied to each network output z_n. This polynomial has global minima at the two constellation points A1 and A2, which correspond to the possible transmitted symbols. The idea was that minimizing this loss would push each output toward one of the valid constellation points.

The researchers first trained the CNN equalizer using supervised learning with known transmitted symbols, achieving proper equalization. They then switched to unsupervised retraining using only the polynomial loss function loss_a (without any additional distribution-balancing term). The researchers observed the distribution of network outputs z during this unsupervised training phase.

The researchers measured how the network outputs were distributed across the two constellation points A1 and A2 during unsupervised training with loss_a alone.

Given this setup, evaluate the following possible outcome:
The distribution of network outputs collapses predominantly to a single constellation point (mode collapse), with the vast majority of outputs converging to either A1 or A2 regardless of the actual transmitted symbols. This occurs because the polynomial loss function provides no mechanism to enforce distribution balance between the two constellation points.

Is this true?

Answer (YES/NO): YES